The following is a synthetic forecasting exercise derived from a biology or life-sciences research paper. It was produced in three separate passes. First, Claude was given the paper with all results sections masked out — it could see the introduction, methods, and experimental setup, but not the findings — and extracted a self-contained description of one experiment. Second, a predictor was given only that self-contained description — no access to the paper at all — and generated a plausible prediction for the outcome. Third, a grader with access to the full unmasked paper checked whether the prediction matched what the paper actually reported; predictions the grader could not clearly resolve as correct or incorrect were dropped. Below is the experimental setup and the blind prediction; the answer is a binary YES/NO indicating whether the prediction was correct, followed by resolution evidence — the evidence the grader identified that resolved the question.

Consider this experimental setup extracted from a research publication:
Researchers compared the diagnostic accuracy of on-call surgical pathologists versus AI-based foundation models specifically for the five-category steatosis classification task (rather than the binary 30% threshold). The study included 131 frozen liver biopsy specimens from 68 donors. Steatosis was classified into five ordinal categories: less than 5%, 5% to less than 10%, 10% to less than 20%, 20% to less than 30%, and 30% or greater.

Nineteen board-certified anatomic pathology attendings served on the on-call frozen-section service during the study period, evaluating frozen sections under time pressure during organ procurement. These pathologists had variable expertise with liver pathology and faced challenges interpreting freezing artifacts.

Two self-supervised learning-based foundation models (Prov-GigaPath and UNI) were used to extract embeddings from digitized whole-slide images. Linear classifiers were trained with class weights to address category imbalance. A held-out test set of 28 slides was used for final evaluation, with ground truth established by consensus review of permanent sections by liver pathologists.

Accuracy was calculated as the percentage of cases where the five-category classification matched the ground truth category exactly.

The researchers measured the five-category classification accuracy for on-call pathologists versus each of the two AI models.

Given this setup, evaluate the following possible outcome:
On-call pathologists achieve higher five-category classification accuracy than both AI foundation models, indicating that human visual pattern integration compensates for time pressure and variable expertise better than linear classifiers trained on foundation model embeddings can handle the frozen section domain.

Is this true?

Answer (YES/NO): YES